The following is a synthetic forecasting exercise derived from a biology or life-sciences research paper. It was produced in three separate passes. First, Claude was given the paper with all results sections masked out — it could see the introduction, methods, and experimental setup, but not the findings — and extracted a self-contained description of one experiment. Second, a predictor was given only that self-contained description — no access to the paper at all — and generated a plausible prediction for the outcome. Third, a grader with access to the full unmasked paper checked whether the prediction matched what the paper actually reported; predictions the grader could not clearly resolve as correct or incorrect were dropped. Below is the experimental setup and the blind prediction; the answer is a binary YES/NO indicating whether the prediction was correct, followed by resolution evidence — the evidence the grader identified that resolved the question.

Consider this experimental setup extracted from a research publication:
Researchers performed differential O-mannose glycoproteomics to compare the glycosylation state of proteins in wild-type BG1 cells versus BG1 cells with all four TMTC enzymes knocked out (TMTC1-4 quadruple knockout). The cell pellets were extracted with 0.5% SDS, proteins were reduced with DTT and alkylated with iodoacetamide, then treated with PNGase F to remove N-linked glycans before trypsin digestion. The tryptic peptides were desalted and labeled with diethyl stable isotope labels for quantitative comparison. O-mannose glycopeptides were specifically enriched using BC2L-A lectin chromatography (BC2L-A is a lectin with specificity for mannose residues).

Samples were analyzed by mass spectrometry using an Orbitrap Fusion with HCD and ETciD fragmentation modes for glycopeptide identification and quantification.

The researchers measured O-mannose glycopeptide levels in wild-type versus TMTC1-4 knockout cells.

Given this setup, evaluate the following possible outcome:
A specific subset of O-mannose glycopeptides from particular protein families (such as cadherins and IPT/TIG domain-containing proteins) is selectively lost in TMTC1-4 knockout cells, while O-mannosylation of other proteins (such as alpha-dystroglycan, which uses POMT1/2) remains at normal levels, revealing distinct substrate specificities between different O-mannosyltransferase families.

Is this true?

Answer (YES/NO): YES